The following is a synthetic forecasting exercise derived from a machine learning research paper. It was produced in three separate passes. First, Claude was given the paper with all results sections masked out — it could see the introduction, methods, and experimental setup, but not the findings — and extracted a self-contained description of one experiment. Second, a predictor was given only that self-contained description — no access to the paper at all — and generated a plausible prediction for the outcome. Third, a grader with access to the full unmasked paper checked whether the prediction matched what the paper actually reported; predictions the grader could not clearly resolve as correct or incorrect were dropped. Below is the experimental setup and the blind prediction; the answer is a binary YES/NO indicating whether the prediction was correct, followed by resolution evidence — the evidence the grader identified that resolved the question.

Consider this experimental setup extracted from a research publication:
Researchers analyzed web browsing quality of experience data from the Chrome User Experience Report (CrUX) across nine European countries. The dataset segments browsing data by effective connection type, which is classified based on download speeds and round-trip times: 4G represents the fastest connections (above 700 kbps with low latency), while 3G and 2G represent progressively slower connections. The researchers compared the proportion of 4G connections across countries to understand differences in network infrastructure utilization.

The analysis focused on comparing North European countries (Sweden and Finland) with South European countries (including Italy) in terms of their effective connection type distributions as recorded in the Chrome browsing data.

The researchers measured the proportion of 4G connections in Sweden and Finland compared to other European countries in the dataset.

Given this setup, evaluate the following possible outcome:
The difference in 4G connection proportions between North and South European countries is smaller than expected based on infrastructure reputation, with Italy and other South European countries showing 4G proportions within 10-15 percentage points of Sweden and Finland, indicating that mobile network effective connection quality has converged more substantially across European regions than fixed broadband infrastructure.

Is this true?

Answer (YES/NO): NO